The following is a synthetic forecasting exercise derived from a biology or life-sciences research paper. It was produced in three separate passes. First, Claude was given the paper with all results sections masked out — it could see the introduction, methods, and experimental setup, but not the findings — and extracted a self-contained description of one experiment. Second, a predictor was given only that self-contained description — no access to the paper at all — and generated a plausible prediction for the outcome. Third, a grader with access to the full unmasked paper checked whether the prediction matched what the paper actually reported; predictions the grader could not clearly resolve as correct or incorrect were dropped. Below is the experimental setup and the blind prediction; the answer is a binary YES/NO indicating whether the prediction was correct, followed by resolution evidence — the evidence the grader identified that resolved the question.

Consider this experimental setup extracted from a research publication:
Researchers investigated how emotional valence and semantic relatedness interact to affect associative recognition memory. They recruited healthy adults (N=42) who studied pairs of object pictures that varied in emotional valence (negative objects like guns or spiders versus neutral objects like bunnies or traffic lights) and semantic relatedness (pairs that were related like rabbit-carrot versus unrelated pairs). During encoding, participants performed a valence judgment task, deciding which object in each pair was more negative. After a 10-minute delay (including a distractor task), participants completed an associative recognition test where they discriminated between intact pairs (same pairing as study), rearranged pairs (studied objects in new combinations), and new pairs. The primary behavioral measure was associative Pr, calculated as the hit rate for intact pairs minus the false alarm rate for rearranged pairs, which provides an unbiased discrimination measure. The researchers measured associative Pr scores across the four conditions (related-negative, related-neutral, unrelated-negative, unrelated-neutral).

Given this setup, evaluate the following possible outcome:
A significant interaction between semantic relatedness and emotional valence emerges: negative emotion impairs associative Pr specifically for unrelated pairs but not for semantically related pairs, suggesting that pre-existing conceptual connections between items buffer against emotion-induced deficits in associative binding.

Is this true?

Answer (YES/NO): YES